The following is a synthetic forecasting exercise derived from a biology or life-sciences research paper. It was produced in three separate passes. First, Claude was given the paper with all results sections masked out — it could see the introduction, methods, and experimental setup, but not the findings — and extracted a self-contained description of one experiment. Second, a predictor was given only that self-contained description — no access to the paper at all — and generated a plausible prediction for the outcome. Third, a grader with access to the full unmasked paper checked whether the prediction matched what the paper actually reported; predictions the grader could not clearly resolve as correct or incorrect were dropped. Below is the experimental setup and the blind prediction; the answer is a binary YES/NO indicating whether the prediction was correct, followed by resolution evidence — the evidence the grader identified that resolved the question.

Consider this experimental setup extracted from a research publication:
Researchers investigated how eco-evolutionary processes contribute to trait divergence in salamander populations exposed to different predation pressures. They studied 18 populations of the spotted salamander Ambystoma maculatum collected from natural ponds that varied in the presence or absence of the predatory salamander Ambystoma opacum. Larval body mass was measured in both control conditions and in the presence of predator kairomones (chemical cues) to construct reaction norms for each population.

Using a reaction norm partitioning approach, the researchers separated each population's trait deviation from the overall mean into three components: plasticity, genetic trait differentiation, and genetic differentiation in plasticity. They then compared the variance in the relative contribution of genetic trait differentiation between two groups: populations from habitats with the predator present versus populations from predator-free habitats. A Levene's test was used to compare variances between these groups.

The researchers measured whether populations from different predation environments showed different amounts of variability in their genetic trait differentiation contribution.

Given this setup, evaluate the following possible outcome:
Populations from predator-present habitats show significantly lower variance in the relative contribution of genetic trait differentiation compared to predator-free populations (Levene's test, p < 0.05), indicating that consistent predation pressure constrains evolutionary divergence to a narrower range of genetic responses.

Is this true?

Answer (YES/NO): NO